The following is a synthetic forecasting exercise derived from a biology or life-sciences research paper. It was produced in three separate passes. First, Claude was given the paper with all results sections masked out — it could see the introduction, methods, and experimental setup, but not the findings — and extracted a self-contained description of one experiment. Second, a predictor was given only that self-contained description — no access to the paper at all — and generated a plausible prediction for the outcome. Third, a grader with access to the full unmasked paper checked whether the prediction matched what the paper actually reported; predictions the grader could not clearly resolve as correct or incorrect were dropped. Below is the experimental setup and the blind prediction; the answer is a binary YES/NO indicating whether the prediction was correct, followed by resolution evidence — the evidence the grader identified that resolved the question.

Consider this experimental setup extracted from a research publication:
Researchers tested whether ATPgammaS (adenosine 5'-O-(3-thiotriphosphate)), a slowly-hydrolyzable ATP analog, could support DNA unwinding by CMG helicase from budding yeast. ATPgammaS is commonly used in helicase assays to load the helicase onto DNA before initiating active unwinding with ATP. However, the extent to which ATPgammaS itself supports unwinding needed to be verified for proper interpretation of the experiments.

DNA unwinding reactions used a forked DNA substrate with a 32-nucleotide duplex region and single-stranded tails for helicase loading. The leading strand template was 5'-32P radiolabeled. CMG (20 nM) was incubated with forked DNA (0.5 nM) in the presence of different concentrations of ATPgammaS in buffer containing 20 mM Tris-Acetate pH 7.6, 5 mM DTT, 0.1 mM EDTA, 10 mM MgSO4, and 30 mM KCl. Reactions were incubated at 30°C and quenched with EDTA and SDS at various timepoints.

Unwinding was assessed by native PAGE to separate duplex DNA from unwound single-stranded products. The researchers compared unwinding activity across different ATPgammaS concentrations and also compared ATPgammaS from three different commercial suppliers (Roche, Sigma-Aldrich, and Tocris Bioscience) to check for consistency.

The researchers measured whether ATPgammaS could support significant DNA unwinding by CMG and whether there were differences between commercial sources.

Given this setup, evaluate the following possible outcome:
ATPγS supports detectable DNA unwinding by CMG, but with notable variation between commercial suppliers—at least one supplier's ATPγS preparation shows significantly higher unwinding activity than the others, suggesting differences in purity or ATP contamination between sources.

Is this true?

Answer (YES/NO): NO